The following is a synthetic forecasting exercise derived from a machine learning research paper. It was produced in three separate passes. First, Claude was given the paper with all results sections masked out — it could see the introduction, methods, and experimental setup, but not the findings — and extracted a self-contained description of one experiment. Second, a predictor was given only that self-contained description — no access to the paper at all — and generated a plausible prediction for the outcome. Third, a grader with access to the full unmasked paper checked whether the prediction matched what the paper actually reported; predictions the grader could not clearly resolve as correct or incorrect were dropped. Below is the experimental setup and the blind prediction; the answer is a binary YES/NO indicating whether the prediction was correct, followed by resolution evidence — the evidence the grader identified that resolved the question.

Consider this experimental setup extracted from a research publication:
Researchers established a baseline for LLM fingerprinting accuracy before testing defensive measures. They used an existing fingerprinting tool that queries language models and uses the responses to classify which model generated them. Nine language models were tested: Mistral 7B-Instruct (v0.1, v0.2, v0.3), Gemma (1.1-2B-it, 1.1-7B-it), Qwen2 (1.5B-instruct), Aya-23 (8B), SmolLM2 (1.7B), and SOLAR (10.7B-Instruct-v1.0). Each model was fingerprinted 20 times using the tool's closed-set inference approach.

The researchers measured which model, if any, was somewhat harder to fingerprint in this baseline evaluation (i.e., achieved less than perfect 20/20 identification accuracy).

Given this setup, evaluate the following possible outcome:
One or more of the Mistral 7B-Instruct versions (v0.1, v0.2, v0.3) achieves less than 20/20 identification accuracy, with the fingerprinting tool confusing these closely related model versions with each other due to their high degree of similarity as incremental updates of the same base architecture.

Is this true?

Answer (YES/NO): NO